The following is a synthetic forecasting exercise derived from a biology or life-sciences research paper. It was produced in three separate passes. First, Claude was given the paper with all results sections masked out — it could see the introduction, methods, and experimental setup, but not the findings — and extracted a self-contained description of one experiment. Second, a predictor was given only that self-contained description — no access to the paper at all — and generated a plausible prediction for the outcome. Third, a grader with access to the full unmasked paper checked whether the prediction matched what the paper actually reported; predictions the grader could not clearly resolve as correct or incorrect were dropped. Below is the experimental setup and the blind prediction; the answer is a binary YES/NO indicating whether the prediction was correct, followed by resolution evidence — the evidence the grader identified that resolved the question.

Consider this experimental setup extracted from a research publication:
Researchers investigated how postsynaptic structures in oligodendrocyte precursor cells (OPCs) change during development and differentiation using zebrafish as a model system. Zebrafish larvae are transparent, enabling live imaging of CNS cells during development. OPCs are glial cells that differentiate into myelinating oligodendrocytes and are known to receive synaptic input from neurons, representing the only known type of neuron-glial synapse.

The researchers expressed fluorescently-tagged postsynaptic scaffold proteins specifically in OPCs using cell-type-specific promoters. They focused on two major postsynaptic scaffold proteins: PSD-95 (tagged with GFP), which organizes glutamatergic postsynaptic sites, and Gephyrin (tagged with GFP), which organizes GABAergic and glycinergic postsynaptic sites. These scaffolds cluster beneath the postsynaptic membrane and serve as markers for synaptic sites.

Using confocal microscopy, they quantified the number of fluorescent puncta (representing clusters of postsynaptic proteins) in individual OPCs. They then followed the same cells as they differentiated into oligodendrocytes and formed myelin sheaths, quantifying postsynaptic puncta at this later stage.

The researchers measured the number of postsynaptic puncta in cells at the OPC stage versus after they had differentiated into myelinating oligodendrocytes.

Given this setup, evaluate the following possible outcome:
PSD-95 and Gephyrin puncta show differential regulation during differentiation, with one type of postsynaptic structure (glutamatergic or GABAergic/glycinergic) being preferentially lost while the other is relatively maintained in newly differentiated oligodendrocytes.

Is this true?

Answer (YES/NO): NO